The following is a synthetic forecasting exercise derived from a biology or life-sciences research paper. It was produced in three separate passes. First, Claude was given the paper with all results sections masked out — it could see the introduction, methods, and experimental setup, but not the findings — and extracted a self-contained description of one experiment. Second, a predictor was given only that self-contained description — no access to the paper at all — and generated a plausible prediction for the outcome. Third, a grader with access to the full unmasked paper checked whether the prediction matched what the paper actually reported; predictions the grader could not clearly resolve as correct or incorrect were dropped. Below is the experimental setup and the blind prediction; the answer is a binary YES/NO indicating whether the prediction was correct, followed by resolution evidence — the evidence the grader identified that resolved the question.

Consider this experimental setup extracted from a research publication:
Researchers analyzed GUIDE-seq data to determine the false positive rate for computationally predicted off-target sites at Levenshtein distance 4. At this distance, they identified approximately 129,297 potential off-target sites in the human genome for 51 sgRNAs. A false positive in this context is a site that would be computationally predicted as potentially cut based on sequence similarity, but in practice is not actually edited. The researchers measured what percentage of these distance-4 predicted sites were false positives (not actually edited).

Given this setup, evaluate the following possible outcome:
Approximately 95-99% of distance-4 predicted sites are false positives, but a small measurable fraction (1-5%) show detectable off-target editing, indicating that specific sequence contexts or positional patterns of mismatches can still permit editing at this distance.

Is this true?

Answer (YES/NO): NO